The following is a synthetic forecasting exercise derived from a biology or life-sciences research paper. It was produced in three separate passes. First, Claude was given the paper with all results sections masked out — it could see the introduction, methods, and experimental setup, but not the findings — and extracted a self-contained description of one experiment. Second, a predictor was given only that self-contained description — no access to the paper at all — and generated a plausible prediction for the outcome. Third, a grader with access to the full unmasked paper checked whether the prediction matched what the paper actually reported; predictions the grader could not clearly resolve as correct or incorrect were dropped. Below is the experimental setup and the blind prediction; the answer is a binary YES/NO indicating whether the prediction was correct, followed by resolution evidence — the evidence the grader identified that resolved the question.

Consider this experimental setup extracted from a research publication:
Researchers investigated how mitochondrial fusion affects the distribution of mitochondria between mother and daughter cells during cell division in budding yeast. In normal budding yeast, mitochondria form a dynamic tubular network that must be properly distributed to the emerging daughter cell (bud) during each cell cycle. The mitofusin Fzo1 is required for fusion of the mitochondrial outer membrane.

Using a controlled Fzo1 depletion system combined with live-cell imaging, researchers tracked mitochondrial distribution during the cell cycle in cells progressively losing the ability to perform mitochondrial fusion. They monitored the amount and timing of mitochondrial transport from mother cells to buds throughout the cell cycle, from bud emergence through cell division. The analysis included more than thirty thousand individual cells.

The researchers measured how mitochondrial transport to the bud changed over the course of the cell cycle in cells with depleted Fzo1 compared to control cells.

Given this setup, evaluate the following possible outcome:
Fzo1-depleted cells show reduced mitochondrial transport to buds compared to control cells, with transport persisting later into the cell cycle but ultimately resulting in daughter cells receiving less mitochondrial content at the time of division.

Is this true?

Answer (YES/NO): NO